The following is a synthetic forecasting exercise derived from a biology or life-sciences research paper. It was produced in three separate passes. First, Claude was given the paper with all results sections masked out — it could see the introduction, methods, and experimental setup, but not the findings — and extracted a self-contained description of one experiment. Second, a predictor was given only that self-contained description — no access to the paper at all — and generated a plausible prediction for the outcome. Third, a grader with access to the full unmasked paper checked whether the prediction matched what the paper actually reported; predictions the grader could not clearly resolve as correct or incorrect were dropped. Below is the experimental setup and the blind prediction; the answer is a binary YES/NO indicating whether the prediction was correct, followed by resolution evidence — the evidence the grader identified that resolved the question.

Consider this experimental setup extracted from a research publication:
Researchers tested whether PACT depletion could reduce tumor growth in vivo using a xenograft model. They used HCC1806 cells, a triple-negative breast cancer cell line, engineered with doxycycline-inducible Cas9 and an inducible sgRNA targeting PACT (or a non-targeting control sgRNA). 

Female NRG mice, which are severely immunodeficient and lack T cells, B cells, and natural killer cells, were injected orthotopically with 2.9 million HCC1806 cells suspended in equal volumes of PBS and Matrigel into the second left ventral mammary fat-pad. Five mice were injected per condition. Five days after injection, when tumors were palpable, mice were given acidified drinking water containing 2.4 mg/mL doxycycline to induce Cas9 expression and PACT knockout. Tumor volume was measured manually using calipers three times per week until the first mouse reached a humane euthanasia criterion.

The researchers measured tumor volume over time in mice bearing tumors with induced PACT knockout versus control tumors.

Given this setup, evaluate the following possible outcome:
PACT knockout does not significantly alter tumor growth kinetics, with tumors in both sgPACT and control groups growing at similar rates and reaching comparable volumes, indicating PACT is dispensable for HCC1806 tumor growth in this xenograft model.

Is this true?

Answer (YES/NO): NO